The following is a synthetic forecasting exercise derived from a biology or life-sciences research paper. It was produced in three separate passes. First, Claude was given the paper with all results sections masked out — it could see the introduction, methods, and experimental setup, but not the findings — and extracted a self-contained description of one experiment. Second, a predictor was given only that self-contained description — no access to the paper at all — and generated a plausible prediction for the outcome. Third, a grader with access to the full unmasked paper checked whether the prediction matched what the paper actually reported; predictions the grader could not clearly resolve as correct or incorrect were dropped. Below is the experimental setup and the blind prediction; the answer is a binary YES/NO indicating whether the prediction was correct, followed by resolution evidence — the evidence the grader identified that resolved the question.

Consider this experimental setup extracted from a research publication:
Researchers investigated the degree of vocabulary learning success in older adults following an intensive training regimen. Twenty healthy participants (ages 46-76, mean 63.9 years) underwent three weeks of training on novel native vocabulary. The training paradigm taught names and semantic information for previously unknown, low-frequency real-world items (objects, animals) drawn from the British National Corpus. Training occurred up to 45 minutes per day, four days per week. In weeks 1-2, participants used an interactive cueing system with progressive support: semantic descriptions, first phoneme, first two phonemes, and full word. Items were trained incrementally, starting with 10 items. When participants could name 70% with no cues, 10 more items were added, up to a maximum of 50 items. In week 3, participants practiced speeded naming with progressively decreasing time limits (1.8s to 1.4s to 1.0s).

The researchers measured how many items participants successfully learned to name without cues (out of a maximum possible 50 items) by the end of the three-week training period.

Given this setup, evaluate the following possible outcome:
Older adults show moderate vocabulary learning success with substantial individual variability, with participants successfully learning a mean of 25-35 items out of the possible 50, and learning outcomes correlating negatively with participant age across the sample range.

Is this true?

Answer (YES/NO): NO